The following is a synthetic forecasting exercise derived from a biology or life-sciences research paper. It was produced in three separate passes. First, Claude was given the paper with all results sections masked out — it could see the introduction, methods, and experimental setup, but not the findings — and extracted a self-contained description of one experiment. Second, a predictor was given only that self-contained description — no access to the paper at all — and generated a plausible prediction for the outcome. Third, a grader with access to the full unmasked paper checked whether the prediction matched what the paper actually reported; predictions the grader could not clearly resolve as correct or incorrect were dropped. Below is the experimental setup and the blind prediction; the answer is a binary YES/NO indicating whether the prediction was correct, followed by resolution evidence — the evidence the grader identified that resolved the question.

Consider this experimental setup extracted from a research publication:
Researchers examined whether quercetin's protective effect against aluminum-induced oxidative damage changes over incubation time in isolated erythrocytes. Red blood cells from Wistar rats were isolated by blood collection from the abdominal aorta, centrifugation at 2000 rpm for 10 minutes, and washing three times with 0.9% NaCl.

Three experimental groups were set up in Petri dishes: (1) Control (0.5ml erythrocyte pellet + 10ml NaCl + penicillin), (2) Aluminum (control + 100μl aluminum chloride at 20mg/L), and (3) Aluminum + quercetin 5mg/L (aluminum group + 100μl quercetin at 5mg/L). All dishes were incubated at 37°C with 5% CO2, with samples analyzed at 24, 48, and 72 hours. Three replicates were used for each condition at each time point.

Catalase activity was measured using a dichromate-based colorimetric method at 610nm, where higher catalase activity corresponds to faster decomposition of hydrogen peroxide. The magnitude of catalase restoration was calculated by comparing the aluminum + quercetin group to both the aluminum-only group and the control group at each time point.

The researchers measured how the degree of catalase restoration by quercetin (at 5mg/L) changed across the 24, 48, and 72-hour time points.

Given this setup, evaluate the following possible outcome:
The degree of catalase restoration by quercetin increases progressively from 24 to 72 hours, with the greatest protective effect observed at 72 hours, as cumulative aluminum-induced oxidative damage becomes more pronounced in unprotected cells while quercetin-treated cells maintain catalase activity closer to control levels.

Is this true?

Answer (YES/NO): NO